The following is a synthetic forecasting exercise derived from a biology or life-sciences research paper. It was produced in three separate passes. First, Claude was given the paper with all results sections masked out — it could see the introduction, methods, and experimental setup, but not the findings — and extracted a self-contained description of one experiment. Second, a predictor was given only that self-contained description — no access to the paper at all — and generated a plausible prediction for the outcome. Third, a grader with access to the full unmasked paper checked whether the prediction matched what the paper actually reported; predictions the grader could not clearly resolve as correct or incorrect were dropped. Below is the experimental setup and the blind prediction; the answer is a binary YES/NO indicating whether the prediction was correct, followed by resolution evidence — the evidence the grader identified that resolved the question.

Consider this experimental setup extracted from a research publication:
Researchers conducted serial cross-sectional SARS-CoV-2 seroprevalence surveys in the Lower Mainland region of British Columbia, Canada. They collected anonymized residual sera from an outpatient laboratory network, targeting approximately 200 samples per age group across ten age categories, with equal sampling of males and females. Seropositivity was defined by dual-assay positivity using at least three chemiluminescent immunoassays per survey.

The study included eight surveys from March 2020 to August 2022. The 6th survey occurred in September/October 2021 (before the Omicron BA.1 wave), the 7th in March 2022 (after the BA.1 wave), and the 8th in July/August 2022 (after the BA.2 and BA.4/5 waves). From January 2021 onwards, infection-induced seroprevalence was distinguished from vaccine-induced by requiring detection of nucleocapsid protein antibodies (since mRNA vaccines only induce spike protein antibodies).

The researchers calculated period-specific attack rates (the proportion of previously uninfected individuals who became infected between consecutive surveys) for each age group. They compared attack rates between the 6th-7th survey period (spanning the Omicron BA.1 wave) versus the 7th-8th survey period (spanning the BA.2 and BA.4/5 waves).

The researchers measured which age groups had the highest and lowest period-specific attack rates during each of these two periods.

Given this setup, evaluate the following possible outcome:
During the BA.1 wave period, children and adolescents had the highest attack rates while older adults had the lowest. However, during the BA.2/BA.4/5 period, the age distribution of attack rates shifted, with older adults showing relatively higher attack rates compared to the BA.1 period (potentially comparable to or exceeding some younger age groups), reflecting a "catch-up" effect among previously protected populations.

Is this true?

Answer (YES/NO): YES